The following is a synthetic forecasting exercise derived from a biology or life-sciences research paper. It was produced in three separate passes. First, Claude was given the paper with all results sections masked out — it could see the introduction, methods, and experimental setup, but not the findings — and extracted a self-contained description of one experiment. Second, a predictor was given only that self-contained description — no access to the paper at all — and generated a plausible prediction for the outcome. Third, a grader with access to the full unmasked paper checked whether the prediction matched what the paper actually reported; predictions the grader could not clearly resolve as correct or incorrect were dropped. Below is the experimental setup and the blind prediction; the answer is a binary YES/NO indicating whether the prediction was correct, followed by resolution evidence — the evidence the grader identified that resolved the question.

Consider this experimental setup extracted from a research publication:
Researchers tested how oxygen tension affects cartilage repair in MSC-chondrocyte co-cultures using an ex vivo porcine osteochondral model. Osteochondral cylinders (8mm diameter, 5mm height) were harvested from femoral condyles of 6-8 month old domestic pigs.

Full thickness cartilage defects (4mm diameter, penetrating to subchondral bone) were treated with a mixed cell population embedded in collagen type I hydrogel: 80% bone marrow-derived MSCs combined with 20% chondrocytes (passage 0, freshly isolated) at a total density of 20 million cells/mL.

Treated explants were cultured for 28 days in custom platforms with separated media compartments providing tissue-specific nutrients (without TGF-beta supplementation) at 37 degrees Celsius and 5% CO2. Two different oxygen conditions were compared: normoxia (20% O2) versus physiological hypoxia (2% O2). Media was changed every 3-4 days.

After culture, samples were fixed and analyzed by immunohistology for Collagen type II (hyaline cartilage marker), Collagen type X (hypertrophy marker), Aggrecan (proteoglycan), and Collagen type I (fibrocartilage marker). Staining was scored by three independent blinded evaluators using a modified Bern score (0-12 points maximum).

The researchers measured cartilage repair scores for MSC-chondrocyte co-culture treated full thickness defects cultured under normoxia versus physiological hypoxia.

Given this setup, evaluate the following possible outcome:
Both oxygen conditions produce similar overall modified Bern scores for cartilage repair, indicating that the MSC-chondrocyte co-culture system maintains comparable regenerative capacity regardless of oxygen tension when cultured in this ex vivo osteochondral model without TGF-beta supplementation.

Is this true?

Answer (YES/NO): YES